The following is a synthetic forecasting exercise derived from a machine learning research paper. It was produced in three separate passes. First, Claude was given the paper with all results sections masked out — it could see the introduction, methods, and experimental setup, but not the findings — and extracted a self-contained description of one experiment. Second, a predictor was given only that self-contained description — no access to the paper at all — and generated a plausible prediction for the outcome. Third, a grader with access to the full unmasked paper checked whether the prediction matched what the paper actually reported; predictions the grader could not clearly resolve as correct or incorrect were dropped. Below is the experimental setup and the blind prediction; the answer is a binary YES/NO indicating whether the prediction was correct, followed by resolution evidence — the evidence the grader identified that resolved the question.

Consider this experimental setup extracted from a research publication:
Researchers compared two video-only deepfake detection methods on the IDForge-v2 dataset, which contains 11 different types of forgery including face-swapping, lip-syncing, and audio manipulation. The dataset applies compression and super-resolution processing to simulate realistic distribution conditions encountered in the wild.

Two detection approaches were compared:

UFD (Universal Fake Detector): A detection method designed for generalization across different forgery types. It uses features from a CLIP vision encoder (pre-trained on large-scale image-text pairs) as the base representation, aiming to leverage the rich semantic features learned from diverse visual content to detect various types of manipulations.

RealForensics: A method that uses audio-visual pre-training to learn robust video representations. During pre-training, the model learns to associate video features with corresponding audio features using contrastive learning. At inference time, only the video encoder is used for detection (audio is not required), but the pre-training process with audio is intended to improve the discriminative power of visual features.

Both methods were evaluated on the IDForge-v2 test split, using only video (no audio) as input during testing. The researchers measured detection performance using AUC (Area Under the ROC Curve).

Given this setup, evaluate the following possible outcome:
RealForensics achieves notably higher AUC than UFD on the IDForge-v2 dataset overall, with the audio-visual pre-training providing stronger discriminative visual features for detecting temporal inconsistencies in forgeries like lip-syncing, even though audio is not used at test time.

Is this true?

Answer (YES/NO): YES